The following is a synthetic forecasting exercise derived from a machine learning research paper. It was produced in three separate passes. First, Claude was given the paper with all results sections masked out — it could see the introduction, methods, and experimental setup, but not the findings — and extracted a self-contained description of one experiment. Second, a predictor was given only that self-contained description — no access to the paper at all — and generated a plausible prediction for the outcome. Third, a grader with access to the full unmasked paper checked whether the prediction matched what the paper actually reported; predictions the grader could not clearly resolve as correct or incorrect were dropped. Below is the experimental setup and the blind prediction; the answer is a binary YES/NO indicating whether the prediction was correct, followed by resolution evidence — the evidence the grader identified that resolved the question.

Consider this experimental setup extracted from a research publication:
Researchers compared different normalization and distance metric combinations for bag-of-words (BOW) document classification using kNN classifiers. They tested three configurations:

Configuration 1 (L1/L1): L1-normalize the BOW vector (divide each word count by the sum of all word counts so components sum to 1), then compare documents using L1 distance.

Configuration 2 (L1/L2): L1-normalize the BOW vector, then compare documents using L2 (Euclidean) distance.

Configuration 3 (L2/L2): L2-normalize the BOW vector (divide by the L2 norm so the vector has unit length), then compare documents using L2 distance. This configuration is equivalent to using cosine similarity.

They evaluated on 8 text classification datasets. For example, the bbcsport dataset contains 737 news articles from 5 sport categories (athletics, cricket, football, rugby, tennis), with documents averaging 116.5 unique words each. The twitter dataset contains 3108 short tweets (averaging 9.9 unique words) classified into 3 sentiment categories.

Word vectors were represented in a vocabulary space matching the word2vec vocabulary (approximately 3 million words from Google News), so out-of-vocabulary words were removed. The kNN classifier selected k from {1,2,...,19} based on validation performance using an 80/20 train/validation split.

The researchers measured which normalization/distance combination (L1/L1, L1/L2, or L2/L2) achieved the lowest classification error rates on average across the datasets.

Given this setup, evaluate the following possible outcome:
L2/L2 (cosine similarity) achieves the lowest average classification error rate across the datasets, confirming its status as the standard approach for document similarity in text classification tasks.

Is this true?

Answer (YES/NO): NO